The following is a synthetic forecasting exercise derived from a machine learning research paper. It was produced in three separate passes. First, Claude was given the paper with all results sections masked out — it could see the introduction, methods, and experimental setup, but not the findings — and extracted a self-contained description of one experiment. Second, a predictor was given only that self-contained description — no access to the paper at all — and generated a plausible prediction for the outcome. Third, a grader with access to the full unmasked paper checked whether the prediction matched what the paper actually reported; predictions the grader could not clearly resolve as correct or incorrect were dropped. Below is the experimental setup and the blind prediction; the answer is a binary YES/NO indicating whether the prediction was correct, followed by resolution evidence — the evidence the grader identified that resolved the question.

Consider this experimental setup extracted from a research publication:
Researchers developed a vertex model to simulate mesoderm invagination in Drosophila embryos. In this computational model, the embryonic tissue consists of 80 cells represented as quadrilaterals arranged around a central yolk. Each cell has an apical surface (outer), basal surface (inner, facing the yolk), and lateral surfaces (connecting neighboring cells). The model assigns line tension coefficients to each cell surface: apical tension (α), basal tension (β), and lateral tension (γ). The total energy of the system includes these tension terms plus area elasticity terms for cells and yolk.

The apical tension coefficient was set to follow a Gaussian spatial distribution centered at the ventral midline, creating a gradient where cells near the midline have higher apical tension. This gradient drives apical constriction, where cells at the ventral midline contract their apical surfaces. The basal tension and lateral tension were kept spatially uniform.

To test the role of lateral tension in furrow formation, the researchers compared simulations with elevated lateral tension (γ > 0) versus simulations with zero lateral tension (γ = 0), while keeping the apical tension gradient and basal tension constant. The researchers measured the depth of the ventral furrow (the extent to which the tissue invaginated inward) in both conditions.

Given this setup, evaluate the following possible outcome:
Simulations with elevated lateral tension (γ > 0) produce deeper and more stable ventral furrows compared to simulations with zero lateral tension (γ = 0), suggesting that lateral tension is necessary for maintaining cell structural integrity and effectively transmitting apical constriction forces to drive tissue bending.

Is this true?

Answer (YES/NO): YES